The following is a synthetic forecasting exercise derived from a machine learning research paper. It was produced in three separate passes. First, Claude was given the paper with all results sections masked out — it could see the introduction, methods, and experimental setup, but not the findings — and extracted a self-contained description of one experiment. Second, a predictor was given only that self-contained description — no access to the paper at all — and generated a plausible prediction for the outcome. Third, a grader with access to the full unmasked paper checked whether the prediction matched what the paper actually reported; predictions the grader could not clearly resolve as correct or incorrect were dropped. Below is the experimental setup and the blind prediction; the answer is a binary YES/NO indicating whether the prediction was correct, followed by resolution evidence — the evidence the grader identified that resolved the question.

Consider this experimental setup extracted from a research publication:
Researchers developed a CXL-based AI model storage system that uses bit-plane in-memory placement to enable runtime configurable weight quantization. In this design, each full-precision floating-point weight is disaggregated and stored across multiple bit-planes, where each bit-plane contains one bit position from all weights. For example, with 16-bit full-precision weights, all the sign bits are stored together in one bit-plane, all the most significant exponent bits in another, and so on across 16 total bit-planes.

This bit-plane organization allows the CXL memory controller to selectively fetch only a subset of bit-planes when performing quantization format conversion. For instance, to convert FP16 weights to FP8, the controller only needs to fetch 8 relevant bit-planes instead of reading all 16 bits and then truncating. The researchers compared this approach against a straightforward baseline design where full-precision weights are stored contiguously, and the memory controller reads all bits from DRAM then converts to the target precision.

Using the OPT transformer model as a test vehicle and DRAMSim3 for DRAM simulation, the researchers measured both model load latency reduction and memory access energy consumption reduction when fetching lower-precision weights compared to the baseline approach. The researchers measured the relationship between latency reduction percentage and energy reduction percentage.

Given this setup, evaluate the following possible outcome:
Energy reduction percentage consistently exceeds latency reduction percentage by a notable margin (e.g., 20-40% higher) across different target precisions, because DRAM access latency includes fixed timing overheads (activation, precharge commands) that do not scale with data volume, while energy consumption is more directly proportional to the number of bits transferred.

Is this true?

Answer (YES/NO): NO